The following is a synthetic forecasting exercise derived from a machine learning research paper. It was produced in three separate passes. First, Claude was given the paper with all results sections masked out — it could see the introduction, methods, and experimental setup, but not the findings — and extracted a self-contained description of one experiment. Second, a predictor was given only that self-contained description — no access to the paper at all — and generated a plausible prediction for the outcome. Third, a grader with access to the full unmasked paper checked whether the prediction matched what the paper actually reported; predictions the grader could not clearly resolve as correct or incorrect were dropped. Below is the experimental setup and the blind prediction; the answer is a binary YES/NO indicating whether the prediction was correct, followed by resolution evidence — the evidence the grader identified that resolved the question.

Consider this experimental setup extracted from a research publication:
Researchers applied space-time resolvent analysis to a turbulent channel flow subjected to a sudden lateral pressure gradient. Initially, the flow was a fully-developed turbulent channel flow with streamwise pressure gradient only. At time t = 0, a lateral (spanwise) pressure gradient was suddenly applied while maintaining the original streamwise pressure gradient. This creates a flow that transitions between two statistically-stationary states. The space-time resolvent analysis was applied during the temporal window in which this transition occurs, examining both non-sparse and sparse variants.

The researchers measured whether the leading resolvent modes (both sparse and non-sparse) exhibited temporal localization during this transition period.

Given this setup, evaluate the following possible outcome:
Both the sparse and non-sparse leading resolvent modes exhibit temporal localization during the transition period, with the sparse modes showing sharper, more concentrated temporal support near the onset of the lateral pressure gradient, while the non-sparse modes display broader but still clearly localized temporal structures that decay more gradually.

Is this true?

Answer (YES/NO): NO